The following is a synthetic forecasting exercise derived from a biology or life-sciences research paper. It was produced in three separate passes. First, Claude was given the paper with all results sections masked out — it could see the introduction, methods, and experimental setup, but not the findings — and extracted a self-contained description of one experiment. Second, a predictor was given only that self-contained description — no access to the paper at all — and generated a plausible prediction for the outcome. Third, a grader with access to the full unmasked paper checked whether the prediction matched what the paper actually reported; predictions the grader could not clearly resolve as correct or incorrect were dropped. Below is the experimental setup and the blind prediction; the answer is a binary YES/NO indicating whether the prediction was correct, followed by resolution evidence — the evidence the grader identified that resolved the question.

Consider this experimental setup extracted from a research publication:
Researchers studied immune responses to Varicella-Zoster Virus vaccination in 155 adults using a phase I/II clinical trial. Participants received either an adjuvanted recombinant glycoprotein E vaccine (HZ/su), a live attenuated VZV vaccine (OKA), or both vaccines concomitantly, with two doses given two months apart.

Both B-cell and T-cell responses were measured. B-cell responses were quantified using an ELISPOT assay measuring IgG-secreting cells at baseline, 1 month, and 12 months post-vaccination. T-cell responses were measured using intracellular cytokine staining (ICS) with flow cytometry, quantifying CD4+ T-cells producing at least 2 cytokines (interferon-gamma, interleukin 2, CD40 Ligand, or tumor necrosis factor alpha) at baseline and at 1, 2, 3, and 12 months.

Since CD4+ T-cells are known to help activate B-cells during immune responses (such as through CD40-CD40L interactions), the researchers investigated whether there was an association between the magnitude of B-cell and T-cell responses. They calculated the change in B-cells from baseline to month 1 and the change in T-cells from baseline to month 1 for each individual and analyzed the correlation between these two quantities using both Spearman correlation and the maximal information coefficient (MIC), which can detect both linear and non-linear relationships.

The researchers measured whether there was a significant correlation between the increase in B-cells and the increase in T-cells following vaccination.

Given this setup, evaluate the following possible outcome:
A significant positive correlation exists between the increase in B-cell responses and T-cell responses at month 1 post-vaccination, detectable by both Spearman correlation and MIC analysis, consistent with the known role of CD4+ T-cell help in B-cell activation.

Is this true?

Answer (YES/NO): NO